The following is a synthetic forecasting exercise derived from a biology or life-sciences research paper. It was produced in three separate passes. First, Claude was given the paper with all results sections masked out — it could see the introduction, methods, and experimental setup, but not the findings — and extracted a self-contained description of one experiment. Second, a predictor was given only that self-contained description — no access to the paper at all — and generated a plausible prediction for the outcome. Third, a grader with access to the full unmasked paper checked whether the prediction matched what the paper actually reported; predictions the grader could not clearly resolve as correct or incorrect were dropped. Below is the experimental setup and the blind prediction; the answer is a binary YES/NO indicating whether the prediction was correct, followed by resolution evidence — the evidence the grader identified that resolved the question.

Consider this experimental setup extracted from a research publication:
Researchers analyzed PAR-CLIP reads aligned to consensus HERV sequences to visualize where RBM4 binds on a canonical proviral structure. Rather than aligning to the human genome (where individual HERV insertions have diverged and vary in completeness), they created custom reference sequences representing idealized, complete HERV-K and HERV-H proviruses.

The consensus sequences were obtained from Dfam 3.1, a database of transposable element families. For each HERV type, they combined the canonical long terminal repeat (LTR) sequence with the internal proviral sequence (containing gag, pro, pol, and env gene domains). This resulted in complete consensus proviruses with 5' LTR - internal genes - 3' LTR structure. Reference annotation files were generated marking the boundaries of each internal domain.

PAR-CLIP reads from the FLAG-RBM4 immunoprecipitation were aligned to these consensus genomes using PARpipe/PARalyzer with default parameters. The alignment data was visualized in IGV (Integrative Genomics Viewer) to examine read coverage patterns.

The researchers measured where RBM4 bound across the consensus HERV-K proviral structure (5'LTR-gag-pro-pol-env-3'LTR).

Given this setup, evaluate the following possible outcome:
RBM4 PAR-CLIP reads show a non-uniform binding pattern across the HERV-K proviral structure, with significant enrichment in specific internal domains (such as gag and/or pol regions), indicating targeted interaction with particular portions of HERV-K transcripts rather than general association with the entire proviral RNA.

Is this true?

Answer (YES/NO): NO